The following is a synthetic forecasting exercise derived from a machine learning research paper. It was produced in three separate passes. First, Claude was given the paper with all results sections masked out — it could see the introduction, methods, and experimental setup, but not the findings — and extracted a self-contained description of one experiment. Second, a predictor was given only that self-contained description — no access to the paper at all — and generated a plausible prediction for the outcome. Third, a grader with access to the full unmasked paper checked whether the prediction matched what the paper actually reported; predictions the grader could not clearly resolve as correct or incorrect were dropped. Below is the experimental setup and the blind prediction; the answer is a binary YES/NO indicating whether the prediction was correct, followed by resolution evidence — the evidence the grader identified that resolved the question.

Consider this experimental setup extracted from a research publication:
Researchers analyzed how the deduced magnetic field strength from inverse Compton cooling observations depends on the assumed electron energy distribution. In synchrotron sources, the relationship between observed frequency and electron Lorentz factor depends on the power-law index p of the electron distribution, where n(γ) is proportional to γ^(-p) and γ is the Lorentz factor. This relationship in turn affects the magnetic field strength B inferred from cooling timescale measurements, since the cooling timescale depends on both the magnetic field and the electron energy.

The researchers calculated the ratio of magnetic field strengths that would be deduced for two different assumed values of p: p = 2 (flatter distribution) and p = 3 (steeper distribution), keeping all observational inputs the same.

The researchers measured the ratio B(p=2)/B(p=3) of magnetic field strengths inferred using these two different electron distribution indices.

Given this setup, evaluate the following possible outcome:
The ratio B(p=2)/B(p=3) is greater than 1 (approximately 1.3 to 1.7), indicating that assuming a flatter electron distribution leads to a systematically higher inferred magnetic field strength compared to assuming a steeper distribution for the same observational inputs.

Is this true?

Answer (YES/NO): YES